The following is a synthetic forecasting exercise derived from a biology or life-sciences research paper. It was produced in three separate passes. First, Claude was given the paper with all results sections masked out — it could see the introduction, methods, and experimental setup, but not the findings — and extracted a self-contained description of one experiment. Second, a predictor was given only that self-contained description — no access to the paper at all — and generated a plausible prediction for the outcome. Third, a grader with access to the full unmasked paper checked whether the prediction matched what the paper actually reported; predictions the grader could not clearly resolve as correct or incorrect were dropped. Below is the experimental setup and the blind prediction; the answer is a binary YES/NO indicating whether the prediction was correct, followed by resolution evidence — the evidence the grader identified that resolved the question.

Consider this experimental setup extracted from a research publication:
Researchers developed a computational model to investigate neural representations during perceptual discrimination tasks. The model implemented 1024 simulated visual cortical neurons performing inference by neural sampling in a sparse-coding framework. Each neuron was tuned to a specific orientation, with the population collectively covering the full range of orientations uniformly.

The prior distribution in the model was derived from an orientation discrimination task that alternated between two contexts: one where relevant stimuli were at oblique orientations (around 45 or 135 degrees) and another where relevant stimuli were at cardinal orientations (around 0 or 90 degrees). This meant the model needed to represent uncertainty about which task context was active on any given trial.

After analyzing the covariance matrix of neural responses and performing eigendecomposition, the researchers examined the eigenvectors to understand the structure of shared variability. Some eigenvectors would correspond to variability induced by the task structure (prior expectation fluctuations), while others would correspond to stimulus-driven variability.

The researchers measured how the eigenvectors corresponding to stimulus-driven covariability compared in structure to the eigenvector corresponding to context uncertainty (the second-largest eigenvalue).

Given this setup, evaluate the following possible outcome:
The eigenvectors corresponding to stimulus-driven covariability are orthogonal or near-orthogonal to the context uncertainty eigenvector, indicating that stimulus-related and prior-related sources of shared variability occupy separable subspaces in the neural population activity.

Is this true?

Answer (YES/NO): YES